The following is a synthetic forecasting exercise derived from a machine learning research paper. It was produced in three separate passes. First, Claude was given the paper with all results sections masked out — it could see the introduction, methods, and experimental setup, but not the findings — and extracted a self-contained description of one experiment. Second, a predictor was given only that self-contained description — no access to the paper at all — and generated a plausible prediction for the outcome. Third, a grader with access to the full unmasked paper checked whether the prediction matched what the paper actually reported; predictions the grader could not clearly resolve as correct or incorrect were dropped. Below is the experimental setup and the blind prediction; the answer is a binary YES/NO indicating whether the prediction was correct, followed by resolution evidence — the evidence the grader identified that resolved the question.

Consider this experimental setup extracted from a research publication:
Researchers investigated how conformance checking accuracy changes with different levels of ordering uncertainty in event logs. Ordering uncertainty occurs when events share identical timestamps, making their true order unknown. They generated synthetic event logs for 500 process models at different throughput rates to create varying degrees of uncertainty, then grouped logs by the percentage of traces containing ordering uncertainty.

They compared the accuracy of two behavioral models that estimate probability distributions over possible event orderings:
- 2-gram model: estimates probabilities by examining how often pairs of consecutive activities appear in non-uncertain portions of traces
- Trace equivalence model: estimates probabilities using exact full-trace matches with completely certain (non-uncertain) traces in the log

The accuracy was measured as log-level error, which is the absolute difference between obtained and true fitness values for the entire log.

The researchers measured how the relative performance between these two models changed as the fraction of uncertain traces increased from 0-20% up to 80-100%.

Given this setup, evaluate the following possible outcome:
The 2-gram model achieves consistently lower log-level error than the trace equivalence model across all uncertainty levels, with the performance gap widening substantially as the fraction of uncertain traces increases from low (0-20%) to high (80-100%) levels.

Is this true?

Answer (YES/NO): NO